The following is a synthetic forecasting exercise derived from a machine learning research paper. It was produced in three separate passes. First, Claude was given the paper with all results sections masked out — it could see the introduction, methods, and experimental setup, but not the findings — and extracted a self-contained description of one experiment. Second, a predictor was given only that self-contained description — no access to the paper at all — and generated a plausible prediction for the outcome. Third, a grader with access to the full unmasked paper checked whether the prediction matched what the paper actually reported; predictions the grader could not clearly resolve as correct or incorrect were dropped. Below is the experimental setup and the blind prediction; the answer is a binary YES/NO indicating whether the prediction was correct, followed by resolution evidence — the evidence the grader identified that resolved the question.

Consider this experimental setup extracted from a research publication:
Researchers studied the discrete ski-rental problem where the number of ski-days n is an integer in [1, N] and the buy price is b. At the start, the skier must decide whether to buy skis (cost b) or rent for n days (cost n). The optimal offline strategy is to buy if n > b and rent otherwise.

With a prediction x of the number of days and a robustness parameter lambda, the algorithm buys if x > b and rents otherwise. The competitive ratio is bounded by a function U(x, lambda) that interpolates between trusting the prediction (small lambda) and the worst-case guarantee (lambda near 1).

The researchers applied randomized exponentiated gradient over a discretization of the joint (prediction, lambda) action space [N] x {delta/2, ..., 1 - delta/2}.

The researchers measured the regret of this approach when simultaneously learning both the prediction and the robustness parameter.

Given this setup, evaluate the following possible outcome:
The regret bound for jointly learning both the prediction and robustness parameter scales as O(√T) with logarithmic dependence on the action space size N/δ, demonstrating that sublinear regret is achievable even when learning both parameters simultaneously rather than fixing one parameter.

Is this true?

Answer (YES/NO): YES